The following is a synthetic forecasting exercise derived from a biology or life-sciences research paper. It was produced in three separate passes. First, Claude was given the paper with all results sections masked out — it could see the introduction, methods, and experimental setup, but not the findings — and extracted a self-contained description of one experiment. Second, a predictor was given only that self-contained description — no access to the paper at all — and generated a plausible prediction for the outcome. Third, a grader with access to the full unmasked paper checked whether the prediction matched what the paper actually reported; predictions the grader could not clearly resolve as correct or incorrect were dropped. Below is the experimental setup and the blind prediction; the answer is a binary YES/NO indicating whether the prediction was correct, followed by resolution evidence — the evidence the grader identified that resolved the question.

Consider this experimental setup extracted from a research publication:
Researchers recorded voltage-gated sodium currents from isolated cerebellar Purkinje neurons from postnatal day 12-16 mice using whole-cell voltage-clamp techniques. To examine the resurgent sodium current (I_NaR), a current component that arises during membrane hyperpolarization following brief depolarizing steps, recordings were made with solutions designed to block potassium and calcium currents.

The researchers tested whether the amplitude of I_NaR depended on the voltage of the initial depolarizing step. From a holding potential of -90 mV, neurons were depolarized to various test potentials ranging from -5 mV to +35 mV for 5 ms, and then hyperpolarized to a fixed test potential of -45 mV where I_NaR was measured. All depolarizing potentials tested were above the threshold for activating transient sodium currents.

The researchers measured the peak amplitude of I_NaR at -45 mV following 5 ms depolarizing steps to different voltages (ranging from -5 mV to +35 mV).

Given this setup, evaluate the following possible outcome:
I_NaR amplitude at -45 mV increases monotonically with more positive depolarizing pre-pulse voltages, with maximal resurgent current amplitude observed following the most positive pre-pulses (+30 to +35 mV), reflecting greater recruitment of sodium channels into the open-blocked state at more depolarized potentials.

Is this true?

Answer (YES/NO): NO